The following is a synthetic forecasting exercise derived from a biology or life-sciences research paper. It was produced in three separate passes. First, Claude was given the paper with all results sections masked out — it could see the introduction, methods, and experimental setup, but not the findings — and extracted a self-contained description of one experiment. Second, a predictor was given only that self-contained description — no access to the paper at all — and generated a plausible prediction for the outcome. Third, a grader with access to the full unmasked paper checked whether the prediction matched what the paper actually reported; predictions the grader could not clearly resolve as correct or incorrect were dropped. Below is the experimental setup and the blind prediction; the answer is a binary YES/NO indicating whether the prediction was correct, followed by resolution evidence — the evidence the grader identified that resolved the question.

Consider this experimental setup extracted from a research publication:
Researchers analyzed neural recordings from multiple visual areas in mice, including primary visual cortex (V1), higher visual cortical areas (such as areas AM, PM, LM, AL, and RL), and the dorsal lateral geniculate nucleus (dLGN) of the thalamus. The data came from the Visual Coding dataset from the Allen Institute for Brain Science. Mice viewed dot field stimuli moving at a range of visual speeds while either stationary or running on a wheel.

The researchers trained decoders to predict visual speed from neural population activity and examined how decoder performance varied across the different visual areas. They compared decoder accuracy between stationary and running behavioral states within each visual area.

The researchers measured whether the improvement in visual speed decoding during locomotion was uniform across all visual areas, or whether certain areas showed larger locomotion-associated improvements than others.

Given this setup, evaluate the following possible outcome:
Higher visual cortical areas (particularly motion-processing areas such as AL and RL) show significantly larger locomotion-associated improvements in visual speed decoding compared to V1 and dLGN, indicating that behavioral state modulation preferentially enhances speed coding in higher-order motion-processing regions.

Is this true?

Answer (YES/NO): NO